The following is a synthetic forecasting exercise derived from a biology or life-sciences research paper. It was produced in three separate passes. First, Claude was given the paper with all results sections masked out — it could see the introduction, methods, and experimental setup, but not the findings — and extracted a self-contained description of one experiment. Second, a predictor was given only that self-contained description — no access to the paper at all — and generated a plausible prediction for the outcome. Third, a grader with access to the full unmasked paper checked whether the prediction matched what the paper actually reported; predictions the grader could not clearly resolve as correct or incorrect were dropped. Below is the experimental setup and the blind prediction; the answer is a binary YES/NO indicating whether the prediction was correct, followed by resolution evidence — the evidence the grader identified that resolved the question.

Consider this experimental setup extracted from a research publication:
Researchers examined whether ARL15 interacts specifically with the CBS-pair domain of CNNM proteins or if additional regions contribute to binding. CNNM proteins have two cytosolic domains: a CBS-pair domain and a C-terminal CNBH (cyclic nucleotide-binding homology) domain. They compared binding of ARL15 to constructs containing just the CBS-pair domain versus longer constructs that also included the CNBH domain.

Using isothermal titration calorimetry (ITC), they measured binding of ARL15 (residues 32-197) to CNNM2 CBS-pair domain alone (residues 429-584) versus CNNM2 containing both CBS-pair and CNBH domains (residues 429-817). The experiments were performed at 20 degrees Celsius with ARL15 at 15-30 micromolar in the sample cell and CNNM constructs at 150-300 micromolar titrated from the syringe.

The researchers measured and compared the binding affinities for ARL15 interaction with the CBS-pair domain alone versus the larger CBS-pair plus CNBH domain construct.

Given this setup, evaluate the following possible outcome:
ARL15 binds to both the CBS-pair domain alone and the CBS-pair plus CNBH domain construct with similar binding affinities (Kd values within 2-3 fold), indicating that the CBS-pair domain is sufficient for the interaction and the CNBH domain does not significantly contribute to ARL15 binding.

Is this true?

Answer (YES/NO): YES